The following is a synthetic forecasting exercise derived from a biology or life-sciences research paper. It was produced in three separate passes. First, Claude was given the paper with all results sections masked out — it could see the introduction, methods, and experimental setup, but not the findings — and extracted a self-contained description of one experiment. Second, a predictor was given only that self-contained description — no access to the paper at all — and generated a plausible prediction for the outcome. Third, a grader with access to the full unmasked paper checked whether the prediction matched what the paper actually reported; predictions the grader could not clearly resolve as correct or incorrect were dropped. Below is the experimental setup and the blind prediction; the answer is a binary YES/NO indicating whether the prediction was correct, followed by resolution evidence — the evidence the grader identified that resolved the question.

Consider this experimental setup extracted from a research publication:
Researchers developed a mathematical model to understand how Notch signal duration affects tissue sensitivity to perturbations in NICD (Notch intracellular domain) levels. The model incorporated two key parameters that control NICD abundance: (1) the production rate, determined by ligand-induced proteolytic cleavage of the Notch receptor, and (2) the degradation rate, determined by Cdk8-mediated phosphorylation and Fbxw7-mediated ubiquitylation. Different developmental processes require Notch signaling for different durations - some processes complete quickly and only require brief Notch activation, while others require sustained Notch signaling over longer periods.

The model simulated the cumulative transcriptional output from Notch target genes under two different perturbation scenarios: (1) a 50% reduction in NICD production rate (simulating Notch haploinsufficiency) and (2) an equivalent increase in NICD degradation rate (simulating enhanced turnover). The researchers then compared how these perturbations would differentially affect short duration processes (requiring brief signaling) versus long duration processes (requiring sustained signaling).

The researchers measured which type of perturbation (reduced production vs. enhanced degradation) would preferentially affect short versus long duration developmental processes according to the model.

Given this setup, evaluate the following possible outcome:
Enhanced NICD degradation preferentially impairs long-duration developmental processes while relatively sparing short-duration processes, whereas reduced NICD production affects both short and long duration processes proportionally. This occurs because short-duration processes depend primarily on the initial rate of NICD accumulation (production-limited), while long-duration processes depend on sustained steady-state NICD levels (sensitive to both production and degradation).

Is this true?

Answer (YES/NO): YES